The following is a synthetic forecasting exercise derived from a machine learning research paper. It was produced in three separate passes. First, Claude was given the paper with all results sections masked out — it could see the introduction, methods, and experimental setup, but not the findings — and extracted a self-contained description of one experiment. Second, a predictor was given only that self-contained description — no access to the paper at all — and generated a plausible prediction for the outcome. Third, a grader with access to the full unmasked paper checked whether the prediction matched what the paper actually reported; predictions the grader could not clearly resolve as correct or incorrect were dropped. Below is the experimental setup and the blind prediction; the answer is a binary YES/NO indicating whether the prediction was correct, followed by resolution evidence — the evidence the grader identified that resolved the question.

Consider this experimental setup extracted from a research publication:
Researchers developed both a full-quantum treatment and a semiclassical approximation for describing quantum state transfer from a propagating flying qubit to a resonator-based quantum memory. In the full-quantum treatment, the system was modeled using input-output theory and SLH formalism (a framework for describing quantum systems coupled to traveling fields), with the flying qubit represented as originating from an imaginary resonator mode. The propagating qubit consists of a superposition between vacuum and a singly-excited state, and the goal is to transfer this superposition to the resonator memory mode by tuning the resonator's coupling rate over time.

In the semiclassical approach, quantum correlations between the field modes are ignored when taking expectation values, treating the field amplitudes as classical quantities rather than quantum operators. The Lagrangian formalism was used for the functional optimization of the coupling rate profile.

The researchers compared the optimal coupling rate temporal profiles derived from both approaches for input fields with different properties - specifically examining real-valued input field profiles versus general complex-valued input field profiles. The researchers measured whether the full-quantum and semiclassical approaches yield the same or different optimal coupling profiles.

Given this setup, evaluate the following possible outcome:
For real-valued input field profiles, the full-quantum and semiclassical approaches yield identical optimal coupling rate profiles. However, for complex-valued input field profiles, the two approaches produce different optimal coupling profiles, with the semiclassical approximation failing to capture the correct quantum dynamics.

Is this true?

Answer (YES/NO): NO